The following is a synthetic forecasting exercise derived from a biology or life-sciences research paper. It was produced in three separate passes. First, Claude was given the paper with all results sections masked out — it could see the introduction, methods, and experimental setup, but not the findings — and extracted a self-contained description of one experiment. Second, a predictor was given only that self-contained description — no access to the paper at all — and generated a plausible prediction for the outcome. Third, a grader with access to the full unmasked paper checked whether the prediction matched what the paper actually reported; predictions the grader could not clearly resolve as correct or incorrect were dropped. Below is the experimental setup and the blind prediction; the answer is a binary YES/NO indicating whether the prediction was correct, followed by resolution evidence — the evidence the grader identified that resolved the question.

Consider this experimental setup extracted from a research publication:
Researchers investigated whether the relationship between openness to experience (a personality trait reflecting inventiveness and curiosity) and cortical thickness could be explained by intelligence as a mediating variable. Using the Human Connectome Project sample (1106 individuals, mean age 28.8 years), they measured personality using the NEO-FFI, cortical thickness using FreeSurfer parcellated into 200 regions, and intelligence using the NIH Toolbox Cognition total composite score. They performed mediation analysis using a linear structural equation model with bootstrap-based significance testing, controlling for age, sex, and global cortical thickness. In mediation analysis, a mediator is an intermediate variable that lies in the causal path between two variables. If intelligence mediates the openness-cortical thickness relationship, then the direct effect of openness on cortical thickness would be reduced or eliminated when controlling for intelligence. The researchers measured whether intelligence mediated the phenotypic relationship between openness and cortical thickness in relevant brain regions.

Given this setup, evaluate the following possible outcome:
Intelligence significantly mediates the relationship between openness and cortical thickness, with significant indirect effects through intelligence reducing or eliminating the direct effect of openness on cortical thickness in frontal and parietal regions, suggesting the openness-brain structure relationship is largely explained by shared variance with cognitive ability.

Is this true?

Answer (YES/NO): NO